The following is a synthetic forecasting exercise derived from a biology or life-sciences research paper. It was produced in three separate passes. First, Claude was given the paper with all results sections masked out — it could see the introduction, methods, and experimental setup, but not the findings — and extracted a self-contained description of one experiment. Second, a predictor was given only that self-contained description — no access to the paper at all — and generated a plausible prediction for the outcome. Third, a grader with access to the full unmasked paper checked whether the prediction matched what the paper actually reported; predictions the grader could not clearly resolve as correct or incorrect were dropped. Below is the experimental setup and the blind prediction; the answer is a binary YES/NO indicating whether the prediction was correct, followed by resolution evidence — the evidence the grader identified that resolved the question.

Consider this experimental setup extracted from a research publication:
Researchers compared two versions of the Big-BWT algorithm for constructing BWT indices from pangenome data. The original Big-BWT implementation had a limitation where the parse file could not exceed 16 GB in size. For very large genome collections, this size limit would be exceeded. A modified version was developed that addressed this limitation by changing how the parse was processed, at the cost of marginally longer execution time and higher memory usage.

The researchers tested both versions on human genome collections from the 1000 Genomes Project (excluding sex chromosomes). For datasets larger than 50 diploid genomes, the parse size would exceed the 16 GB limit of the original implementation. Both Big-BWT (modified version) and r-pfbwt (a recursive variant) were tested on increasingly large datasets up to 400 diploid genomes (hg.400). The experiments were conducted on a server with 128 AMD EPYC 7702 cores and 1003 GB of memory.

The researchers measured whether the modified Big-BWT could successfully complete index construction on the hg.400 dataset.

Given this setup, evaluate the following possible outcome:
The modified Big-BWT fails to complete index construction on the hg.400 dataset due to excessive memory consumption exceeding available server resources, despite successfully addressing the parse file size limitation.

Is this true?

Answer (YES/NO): NO